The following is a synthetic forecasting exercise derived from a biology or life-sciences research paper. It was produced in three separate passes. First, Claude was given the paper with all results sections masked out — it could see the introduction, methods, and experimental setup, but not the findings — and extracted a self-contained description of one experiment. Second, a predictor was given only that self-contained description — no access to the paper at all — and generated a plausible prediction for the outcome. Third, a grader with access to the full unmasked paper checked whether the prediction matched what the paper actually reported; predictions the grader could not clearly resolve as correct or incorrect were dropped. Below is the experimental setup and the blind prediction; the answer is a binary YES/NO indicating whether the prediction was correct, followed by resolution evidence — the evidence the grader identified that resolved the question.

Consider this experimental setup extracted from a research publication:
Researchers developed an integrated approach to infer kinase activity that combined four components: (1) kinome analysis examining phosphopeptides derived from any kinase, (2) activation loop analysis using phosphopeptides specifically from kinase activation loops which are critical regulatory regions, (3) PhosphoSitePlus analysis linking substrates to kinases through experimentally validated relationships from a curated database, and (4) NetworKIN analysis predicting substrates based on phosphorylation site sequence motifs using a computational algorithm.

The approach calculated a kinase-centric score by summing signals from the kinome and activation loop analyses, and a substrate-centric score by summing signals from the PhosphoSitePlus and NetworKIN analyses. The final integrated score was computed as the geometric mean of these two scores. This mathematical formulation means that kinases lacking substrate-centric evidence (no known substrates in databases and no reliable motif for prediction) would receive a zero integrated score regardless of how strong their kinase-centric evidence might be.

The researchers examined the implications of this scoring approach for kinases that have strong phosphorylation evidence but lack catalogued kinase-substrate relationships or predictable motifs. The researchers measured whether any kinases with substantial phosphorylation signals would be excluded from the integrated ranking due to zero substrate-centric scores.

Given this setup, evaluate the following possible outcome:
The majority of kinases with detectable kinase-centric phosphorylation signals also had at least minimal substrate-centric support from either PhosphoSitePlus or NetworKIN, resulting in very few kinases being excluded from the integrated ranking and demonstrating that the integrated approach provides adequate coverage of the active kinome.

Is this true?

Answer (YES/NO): NO